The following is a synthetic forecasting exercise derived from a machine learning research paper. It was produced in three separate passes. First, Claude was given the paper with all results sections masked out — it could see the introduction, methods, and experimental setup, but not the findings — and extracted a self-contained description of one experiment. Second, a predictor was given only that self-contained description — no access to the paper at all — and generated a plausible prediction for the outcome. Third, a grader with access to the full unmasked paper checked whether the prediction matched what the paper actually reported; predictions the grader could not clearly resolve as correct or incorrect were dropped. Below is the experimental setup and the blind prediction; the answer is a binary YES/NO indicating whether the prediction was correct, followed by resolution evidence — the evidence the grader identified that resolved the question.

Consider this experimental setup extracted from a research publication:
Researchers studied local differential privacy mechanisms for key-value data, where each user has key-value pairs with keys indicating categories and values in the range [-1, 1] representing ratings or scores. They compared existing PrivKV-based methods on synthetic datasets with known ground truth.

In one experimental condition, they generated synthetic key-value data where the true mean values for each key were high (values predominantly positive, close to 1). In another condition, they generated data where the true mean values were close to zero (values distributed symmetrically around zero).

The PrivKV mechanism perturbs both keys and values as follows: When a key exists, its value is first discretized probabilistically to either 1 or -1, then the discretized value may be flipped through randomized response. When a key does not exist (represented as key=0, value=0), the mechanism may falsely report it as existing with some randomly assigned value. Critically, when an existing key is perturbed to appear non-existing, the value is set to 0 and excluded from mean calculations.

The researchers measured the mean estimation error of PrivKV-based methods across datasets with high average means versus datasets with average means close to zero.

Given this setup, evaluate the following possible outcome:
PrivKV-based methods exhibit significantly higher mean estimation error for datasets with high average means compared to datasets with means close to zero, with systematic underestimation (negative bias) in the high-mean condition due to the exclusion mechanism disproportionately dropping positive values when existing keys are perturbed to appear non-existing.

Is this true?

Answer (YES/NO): NO